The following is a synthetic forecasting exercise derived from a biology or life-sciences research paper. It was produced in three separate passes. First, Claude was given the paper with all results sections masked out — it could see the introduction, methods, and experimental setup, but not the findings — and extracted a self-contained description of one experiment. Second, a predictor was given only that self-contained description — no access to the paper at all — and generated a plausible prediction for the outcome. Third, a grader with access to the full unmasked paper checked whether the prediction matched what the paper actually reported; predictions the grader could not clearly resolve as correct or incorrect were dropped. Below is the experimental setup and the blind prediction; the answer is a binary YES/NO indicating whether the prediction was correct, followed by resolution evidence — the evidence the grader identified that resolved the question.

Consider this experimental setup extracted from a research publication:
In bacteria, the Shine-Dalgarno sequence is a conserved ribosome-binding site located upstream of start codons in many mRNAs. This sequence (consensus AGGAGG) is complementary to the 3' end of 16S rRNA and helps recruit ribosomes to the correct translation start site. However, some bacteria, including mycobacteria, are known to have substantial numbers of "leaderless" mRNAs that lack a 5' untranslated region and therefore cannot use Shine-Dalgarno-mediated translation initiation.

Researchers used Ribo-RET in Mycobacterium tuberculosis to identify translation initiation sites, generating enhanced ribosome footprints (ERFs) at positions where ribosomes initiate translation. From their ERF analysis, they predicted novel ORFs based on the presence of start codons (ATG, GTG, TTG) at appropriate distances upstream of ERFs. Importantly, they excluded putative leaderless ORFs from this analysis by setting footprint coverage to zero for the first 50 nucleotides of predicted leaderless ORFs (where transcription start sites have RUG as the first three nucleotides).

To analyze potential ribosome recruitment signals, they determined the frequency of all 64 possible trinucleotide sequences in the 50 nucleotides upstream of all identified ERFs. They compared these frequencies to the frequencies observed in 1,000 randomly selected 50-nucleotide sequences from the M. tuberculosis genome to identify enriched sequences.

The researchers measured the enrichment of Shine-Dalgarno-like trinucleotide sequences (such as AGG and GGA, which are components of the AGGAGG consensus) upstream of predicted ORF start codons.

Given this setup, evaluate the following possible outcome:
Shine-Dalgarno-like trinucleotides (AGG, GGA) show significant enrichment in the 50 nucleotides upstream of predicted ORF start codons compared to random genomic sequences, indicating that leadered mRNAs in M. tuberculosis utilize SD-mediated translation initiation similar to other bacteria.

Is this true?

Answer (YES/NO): YES